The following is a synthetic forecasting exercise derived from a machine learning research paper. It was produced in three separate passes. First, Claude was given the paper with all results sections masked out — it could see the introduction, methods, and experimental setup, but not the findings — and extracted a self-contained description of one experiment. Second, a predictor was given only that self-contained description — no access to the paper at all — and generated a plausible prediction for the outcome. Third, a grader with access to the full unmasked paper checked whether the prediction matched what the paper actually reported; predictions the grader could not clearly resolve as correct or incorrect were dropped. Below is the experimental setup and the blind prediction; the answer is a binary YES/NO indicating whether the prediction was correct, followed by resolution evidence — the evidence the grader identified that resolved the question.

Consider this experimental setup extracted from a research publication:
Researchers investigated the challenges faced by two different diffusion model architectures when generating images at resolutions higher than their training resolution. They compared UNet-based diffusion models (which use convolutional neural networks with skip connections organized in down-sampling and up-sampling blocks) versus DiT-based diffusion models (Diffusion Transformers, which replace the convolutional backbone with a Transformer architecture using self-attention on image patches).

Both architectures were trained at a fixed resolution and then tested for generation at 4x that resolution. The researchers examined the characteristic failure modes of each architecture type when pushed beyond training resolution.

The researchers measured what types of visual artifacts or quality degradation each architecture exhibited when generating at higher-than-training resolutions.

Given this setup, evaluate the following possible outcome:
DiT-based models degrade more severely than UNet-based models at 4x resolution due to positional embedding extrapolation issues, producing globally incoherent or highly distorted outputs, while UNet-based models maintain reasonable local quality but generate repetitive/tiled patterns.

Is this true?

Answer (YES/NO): NO